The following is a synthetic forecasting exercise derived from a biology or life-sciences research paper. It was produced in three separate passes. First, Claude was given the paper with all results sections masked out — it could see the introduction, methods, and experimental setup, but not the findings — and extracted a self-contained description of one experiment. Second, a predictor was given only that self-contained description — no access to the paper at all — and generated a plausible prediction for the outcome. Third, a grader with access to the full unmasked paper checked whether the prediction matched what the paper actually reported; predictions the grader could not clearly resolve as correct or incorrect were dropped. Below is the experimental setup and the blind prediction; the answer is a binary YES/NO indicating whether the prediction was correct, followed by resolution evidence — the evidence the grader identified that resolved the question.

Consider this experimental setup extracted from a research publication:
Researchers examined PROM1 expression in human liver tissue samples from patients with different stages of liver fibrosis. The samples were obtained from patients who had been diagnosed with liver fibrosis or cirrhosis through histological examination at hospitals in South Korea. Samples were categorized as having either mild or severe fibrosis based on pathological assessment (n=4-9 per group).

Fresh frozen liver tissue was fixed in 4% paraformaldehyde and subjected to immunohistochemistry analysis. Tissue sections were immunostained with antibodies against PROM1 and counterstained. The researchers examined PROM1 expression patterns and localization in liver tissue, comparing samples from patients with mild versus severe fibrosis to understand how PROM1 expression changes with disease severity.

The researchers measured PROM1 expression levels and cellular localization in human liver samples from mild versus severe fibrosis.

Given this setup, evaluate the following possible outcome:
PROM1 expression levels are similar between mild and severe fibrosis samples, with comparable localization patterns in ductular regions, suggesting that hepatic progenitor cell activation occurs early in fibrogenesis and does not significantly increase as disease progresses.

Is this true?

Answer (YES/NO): NO